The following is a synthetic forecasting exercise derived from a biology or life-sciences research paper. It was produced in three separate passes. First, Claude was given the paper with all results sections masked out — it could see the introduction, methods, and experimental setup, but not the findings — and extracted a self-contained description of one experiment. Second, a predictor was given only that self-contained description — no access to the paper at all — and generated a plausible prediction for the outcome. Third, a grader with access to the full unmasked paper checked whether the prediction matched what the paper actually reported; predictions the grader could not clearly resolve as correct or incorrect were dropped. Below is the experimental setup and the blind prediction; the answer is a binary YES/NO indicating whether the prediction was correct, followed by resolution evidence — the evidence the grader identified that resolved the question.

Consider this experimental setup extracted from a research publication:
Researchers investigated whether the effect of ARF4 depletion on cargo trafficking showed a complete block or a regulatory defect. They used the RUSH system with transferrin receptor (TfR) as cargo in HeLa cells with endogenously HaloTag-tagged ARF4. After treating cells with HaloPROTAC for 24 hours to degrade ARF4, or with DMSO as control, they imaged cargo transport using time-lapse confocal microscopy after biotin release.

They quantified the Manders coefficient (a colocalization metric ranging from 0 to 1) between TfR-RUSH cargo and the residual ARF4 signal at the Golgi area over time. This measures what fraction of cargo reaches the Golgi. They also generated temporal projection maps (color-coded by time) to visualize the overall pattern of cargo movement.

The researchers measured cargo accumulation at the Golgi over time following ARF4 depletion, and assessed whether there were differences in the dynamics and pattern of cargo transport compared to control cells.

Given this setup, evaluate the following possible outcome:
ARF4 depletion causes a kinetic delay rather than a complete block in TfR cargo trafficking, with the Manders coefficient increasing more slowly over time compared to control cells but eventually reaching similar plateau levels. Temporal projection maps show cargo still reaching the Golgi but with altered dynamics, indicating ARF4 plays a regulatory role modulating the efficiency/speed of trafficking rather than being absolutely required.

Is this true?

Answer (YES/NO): NO